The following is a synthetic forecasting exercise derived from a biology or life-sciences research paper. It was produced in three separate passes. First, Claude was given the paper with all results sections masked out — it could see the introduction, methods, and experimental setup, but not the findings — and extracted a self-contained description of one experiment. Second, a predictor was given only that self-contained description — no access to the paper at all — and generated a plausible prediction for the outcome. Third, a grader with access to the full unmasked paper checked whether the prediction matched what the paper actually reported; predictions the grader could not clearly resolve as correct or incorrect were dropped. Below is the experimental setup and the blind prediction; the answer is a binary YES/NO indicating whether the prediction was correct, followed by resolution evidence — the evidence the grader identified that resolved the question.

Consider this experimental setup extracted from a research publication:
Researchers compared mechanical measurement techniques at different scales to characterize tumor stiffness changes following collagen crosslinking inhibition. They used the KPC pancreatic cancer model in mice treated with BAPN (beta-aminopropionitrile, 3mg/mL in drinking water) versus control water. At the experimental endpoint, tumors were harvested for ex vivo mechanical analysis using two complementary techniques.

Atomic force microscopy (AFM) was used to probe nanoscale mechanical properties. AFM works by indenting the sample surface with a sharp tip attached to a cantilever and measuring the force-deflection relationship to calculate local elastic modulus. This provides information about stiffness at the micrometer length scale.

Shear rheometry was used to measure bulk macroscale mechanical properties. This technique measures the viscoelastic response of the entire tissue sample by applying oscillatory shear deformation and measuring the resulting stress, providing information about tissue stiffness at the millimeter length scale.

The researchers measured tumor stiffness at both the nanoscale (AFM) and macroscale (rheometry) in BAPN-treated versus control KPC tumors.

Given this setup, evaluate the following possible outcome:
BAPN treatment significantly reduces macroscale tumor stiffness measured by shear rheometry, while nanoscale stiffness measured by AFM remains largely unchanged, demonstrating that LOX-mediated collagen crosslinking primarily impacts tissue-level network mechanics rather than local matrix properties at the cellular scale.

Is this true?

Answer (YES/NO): NO